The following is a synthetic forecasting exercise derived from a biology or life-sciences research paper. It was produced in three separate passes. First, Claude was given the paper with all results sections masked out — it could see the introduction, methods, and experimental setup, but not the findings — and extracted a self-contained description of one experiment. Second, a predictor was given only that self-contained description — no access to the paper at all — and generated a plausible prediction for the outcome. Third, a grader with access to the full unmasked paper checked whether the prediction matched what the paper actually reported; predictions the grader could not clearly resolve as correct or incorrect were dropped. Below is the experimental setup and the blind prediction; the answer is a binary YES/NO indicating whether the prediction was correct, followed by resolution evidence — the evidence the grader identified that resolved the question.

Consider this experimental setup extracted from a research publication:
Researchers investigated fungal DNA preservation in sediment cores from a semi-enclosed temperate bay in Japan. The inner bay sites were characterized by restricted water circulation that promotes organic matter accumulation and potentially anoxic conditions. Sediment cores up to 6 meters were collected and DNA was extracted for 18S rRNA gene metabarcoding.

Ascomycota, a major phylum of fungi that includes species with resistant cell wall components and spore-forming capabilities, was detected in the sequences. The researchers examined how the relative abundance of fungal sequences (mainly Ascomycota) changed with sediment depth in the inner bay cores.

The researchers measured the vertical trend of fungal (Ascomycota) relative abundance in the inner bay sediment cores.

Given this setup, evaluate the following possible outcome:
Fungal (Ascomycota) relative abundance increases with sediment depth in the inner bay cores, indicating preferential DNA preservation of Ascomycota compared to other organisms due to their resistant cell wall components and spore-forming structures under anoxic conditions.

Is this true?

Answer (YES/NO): YES